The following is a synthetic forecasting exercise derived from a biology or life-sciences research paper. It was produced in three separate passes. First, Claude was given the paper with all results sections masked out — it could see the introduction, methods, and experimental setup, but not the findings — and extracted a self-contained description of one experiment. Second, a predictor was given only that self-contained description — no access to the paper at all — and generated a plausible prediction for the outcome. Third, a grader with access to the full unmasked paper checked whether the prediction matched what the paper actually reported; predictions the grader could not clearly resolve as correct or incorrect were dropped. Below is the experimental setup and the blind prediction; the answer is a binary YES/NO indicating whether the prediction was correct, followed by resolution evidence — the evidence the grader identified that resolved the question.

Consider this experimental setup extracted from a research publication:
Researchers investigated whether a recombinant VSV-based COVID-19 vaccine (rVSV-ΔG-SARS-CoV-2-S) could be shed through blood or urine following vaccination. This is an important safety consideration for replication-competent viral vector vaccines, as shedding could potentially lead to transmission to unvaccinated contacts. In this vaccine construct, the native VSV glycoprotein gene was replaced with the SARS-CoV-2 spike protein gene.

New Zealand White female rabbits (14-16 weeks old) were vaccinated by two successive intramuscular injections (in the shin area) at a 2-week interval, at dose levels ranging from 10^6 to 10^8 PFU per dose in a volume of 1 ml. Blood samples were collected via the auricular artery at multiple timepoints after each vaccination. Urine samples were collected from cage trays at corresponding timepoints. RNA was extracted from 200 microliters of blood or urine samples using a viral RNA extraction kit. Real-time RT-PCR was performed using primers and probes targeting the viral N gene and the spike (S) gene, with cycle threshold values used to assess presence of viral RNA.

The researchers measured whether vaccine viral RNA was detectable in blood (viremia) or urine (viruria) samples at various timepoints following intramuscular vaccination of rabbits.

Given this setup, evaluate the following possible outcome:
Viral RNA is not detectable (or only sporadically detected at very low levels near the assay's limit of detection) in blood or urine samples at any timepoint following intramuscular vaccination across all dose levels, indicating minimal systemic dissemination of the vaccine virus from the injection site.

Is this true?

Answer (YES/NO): YES